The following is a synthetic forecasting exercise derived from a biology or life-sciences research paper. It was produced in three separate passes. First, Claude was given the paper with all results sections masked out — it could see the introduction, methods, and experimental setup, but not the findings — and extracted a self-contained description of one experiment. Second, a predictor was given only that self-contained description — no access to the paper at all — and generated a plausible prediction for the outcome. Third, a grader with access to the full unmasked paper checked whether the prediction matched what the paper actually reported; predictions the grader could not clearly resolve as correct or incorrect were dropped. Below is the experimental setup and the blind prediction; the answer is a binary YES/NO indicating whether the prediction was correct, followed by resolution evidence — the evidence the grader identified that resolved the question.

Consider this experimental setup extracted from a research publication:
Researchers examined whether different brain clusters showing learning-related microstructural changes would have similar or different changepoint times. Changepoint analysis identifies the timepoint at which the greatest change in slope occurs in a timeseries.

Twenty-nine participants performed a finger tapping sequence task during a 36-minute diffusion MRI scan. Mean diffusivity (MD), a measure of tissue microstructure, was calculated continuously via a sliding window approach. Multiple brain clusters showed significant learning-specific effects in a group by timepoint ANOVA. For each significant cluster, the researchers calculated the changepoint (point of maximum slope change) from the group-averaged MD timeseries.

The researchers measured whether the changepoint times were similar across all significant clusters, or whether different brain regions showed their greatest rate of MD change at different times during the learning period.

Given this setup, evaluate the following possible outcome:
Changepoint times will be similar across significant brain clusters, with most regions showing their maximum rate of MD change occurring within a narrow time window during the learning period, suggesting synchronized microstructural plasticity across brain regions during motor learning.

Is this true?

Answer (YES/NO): NO